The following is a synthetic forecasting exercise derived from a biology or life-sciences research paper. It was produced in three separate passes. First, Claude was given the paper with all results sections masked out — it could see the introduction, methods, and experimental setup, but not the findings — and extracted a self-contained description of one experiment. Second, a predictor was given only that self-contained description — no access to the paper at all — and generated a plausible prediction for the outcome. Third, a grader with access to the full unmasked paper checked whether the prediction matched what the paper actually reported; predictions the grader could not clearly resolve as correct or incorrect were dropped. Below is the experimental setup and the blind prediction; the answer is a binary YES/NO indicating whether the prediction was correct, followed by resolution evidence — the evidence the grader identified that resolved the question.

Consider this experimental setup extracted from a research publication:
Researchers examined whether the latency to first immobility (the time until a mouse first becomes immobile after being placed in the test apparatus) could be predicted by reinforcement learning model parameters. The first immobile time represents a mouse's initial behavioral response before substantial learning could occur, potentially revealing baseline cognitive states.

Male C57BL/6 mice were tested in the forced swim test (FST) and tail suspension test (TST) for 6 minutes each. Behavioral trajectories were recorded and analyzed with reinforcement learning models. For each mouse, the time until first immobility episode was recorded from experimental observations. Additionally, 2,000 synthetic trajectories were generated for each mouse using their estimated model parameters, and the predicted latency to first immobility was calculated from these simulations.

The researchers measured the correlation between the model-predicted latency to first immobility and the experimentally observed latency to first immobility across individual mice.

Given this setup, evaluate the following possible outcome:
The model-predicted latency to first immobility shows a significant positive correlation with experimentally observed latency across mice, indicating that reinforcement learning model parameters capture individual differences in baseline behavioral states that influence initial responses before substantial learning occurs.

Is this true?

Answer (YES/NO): YES